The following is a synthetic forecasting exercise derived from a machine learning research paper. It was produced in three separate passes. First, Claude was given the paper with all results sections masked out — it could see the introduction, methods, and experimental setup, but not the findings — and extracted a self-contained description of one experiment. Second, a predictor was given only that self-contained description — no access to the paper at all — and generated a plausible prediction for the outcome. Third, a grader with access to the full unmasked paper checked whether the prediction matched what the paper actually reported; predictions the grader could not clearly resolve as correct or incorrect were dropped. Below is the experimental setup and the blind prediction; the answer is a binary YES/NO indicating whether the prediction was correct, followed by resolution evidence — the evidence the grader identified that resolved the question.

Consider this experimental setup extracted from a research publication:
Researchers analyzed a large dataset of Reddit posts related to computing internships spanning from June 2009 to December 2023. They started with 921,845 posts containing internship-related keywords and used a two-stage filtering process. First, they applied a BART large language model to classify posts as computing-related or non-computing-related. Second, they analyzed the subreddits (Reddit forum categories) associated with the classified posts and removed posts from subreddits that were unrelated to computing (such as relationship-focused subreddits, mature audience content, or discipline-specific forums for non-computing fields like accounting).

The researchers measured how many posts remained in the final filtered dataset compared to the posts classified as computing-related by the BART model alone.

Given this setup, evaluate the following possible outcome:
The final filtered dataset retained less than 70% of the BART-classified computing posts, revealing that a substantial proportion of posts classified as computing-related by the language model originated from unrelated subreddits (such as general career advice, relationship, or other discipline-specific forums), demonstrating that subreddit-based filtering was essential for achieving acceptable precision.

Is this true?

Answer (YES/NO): YES